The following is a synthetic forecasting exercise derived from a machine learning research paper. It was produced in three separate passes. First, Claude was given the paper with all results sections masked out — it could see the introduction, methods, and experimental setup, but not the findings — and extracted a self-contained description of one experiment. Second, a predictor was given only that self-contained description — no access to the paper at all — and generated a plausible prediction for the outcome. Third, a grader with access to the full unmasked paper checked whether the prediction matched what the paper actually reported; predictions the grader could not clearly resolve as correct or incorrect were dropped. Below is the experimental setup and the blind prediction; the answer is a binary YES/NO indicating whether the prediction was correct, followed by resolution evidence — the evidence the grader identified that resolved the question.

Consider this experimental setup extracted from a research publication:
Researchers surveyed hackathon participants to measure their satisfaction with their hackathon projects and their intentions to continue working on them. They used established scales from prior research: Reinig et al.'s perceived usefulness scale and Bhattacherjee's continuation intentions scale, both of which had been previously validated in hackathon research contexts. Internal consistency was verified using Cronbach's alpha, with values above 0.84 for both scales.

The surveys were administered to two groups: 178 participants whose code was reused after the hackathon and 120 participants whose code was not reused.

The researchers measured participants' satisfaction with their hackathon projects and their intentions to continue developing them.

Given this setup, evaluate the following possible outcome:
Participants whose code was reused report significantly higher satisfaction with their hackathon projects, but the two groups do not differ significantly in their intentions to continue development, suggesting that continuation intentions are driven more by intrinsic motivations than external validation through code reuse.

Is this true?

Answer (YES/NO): NO